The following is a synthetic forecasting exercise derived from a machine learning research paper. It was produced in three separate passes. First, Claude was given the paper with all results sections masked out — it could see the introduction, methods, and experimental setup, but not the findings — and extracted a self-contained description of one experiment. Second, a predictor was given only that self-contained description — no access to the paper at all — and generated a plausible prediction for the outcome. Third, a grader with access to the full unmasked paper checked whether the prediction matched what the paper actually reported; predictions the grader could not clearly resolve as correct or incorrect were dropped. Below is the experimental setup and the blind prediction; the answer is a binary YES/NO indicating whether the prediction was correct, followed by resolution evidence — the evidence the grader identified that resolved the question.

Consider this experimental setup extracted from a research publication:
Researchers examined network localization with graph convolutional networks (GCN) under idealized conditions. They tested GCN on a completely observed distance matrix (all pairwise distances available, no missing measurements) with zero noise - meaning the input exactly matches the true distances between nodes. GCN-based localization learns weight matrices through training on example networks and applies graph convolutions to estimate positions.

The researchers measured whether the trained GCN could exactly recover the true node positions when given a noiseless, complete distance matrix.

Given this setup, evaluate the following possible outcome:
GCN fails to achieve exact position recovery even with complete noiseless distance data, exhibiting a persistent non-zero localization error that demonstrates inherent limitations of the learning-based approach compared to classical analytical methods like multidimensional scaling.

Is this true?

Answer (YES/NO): YES